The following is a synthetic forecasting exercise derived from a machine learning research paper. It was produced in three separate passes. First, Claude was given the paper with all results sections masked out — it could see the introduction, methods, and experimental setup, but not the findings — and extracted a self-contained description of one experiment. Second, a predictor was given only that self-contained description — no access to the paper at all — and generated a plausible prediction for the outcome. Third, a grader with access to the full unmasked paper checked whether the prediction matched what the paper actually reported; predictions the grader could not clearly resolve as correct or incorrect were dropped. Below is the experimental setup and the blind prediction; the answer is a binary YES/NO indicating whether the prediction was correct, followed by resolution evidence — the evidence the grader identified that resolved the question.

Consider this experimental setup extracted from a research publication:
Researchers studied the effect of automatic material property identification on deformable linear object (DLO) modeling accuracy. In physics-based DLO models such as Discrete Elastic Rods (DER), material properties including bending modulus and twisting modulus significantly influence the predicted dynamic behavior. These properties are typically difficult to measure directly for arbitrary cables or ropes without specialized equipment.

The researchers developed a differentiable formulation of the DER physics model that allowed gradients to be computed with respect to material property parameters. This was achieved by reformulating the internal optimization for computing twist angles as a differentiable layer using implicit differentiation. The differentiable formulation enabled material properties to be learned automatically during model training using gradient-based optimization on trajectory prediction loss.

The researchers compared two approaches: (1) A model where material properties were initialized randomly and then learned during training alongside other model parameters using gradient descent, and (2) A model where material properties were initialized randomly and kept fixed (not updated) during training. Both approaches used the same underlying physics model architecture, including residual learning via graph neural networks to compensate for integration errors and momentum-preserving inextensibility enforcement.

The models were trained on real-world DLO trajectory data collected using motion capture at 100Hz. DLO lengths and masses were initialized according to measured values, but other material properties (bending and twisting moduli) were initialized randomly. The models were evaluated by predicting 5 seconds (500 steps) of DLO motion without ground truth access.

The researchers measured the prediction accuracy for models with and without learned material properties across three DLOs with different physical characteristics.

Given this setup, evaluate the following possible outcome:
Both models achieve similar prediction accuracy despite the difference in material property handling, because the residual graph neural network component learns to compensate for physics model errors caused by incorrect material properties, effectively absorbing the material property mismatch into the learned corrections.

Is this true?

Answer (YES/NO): NO